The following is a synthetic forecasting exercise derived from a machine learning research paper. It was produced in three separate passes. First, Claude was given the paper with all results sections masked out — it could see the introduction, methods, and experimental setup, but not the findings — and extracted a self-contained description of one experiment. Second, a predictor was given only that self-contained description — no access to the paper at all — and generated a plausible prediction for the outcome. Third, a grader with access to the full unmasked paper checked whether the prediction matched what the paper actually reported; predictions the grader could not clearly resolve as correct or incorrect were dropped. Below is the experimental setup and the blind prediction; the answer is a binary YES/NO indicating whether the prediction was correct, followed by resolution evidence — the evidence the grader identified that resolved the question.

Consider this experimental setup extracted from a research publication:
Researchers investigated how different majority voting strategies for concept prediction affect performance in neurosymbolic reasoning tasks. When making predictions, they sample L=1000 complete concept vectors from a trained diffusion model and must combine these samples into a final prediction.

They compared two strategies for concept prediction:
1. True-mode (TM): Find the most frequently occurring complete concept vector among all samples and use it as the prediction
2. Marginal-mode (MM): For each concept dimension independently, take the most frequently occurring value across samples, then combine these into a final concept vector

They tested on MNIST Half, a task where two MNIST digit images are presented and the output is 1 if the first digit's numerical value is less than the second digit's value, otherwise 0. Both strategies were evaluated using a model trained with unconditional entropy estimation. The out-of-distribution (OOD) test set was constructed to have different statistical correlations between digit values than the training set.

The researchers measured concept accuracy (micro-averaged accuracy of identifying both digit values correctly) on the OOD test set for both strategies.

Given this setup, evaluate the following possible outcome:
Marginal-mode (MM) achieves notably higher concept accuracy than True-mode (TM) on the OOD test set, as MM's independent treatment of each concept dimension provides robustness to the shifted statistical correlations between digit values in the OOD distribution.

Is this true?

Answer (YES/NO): YES